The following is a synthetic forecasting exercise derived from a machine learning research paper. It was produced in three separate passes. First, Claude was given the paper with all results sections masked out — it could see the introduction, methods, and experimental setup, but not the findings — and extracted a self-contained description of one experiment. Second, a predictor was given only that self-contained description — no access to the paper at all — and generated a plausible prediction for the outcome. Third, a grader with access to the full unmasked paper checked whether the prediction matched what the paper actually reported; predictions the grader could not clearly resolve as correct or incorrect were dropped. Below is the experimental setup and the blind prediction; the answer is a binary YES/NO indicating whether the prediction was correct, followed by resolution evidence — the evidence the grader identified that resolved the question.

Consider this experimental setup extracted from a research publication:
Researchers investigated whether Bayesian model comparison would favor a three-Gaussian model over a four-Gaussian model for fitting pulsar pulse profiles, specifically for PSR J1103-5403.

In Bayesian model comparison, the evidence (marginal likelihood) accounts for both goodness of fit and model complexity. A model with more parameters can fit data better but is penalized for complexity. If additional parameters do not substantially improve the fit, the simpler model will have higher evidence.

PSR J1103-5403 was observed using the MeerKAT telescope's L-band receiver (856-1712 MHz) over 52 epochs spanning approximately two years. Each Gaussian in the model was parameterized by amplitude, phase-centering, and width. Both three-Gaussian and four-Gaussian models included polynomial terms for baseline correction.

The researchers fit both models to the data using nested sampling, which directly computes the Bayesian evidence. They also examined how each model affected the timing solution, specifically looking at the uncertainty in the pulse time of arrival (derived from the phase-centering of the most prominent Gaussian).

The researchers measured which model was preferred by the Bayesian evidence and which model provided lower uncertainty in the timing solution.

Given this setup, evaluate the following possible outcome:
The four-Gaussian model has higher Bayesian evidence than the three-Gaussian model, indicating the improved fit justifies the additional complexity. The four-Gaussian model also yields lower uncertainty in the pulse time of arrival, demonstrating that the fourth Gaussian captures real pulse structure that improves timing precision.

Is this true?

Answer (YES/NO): NO